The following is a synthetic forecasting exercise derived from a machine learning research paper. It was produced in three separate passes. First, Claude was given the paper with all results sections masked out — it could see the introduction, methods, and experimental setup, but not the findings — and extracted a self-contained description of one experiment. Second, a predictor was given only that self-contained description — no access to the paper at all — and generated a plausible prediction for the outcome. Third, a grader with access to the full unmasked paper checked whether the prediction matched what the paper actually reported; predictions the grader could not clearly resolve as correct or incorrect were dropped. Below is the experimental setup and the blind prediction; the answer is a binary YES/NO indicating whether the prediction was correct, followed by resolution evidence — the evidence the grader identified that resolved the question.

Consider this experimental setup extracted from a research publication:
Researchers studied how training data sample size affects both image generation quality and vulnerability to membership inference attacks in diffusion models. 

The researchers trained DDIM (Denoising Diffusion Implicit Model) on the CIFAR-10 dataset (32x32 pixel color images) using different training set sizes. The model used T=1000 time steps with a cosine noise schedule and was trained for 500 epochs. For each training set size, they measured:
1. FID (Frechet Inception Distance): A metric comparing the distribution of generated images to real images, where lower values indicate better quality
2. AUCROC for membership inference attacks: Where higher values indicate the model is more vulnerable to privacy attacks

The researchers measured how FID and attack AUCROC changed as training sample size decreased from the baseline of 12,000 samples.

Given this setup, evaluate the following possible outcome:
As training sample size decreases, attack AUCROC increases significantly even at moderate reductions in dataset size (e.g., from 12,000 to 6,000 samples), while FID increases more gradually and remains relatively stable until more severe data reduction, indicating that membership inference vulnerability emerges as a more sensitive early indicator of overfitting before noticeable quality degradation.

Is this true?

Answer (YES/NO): NO